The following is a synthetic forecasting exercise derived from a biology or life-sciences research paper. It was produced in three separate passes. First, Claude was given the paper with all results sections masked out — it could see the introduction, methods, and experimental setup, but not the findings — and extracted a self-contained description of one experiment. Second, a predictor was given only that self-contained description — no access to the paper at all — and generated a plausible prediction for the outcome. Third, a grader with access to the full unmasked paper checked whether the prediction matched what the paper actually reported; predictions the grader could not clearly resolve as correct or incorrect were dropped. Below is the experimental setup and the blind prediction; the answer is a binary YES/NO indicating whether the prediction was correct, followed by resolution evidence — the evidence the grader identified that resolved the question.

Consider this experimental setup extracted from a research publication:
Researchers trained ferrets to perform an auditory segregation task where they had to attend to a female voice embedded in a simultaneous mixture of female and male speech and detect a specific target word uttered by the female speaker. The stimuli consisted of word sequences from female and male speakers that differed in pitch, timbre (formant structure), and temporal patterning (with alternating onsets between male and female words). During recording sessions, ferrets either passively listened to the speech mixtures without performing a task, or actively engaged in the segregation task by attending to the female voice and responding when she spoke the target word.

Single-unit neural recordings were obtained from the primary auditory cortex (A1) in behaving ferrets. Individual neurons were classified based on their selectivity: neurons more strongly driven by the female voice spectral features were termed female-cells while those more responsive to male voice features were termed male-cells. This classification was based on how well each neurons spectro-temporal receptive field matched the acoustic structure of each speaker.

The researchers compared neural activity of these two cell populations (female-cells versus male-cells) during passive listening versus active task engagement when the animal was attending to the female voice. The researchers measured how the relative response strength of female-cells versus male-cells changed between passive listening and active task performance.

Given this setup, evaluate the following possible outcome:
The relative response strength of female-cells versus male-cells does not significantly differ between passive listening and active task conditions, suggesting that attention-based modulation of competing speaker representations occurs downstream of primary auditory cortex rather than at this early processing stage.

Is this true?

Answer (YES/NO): NO